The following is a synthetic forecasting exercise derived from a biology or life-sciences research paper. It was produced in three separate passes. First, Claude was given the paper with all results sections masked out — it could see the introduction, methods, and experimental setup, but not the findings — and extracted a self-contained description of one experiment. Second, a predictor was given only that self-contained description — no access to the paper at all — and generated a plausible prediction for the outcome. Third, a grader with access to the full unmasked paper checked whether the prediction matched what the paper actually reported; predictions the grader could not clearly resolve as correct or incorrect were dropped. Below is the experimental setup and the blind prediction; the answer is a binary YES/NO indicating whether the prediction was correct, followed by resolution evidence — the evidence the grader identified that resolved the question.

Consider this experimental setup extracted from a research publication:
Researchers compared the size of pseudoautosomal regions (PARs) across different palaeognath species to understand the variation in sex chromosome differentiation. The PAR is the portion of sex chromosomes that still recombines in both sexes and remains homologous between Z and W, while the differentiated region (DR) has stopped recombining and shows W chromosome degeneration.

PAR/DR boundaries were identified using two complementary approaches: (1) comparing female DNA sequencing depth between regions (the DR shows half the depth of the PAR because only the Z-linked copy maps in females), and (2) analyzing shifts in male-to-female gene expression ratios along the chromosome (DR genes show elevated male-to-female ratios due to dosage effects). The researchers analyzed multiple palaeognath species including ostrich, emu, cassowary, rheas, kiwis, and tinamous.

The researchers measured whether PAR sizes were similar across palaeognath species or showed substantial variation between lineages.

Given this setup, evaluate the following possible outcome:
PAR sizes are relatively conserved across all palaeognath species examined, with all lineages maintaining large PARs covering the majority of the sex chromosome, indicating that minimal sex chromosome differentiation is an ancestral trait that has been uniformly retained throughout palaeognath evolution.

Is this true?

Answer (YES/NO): NO